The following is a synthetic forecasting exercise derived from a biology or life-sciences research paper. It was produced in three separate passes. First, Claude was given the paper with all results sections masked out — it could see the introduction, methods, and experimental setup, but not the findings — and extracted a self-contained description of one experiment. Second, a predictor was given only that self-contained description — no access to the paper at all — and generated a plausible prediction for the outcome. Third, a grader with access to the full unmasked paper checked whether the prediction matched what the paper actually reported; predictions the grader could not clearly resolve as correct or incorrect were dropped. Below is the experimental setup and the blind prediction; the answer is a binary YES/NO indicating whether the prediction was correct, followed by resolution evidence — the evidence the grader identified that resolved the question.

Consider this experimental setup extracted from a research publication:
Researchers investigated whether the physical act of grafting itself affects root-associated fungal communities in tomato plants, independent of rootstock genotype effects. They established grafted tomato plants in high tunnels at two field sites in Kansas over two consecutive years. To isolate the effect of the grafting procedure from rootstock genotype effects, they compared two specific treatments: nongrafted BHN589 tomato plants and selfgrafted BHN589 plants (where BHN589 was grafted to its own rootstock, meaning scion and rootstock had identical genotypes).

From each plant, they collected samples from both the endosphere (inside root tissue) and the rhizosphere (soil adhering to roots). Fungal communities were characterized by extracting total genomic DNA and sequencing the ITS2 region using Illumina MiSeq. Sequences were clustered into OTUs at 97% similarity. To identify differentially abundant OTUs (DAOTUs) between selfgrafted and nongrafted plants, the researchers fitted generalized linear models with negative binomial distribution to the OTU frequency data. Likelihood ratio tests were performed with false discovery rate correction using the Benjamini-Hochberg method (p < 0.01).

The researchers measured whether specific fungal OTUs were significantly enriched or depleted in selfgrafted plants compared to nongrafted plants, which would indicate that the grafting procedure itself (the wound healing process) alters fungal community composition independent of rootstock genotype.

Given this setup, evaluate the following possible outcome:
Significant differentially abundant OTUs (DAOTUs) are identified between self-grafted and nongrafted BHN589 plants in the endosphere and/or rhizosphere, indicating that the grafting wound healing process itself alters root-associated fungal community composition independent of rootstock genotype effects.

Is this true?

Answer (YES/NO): YES